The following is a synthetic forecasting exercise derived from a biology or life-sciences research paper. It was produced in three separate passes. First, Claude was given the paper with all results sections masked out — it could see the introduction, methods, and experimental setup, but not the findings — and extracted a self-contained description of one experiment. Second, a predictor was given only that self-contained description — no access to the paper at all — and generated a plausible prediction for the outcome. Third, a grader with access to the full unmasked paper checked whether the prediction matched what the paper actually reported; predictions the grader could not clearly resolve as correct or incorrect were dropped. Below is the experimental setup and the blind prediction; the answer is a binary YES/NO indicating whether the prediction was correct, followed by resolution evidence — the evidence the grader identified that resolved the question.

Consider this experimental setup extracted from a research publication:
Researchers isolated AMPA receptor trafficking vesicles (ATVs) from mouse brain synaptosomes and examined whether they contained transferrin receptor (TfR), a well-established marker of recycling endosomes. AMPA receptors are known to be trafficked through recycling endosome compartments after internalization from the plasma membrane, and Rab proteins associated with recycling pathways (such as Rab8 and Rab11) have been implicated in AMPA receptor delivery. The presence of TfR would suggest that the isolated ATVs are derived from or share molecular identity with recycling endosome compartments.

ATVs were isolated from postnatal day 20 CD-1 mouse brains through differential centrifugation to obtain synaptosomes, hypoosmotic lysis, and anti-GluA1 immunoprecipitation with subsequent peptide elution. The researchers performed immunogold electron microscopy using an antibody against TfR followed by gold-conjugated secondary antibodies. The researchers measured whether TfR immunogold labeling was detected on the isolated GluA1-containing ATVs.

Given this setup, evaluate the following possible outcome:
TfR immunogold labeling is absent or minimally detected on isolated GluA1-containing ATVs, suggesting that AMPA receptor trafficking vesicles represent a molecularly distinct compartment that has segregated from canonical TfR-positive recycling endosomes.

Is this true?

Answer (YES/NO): NO